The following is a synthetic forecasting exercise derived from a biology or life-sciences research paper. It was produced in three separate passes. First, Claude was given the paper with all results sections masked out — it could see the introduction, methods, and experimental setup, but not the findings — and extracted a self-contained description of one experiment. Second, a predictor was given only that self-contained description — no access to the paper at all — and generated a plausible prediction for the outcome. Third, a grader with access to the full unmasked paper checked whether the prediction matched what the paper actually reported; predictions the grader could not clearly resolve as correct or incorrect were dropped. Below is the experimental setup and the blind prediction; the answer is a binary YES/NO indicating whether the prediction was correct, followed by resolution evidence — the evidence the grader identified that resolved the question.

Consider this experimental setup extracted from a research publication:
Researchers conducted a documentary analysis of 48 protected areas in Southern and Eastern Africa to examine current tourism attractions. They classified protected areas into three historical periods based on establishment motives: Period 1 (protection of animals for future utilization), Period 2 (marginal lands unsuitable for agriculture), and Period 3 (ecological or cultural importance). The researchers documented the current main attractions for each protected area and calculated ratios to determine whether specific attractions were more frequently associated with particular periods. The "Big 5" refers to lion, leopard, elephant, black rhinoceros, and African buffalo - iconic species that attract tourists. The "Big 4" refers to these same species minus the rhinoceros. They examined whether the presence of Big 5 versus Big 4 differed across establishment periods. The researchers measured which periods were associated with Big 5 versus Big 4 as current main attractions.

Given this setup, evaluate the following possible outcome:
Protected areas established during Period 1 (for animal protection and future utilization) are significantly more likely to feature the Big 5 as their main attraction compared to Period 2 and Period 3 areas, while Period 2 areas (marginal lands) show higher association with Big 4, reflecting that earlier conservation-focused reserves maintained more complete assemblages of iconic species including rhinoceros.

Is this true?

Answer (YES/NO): NO